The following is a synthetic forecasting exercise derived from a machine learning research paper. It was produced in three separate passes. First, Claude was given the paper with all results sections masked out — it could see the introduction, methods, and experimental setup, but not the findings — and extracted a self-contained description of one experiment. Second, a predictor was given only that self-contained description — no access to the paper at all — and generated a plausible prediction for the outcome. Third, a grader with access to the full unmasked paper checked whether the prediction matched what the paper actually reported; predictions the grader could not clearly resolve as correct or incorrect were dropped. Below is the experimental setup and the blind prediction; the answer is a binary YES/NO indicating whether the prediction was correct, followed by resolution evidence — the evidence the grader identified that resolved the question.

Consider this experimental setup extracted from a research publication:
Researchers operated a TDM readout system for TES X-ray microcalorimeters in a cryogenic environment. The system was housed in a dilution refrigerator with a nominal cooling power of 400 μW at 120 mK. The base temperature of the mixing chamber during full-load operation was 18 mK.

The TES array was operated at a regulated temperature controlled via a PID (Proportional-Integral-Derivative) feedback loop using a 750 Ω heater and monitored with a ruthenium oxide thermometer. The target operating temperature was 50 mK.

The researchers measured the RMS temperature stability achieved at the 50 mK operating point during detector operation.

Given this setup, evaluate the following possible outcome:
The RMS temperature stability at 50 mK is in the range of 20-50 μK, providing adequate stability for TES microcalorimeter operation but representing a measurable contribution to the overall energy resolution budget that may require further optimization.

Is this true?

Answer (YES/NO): NO